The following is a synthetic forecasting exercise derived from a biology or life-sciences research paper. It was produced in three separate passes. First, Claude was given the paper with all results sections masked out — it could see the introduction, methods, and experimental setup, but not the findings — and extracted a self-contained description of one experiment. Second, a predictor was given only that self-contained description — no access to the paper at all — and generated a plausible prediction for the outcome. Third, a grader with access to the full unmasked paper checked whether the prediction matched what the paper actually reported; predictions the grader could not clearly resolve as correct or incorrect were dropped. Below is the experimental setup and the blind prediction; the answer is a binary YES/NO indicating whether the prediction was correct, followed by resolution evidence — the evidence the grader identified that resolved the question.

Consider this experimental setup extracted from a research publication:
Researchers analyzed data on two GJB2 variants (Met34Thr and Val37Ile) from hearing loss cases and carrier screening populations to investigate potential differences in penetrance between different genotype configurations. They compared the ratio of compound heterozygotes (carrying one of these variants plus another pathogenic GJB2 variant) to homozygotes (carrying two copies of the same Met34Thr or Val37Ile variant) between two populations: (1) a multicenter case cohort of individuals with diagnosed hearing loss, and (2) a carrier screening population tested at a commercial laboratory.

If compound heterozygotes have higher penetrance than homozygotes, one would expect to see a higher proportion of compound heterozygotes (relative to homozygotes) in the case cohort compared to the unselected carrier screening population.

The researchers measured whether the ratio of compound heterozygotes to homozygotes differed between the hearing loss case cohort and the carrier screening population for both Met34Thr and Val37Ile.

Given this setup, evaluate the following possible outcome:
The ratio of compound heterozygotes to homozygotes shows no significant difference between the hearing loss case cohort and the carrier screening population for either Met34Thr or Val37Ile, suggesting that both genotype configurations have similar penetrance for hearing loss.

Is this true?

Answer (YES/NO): NO